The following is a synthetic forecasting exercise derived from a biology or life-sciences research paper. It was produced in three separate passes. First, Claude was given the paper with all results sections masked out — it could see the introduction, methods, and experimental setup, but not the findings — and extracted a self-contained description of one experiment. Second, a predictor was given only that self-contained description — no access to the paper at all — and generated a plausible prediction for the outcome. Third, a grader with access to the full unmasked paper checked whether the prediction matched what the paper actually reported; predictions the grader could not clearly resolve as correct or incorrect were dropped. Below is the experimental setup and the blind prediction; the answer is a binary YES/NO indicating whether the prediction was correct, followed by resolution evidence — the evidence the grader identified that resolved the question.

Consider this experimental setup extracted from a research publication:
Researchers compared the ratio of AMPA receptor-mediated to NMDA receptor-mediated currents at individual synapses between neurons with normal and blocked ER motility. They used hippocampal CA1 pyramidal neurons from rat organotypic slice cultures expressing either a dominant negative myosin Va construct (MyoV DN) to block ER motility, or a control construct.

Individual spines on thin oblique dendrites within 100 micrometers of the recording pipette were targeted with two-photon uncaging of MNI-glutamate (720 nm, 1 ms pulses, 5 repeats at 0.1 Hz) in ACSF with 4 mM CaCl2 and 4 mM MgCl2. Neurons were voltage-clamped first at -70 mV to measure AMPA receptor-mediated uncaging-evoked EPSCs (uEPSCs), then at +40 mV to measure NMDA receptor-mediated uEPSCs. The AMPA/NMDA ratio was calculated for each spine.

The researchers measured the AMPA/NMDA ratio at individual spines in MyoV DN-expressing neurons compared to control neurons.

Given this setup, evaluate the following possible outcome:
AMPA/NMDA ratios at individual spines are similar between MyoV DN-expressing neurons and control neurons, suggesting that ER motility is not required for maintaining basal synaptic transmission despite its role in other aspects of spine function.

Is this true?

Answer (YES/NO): NO